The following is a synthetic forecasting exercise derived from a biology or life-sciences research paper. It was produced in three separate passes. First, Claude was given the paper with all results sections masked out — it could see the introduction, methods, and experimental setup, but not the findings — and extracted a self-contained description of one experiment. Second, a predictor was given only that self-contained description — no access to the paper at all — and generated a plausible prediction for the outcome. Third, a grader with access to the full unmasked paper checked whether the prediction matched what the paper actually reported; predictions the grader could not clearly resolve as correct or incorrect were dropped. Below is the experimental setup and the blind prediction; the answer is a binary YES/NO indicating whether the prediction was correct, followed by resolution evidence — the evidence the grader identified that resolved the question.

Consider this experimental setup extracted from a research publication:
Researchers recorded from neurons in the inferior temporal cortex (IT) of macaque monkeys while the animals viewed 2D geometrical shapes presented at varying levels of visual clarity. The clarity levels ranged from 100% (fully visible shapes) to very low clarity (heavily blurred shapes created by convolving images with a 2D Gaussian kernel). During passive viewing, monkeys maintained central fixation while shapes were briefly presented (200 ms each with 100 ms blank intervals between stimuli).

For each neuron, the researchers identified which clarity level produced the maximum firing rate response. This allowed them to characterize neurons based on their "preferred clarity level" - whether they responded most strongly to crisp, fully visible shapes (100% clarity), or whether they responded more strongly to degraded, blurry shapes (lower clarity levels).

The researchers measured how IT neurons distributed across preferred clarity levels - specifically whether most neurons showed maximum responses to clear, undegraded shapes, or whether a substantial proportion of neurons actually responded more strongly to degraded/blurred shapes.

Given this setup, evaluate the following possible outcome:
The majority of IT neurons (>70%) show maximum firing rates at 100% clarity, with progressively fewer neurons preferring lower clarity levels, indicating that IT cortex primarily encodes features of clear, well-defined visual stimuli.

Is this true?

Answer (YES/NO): NO